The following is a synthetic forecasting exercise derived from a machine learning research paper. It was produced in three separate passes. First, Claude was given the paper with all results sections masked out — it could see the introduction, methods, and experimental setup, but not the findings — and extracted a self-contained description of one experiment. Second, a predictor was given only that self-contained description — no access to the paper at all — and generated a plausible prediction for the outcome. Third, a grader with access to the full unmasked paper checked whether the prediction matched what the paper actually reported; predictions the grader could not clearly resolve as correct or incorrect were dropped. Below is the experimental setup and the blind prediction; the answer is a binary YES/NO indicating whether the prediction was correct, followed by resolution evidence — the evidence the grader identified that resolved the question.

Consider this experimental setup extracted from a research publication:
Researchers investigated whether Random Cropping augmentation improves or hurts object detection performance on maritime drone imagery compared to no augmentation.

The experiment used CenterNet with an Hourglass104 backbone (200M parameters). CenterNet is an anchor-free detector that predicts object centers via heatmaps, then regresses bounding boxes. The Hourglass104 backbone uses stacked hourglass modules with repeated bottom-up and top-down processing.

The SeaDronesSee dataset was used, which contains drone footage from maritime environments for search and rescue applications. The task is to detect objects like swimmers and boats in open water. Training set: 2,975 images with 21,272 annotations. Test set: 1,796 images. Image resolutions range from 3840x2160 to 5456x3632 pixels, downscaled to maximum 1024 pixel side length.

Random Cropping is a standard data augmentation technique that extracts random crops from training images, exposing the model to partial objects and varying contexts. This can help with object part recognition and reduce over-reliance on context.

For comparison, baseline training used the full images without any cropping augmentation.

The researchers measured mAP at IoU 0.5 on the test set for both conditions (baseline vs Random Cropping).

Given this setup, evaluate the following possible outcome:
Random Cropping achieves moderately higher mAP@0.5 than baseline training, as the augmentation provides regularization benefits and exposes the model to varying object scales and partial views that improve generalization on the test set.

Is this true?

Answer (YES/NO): NO